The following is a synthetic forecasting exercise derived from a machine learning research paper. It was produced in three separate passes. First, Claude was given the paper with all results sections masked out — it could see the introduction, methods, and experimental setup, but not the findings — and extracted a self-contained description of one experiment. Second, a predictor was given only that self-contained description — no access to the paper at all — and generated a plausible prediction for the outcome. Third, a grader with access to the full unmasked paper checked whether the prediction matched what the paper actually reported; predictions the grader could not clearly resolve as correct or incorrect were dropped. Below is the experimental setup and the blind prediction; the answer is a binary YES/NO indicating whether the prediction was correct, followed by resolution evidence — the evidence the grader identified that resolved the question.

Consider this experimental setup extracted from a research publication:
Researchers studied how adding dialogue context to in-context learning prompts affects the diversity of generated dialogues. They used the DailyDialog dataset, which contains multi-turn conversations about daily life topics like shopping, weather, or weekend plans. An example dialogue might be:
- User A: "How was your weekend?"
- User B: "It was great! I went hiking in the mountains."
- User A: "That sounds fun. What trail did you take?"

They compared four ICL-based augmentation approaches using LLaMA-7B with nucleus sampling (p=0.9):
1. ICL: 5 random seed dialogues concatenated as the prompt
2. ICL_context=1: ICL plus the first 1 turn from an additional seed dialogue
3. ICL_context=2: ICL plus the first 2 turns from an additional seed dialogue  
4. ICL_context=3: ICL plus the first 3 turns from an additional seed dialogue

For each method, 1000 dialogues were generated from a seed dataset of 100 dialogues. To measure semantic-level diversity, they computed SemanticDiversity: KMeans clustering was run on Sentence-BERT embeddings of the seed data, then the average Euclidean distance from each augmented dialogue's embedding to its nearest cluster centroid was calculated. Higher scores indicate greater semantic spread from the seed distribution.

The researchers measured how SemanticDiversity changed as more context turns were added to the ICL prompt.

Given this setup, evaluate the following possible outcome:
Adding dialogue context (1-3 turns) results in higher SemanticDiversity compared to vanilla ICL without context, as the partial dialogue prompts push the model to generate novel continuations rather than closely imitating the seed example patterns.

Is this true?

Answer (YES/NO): NO